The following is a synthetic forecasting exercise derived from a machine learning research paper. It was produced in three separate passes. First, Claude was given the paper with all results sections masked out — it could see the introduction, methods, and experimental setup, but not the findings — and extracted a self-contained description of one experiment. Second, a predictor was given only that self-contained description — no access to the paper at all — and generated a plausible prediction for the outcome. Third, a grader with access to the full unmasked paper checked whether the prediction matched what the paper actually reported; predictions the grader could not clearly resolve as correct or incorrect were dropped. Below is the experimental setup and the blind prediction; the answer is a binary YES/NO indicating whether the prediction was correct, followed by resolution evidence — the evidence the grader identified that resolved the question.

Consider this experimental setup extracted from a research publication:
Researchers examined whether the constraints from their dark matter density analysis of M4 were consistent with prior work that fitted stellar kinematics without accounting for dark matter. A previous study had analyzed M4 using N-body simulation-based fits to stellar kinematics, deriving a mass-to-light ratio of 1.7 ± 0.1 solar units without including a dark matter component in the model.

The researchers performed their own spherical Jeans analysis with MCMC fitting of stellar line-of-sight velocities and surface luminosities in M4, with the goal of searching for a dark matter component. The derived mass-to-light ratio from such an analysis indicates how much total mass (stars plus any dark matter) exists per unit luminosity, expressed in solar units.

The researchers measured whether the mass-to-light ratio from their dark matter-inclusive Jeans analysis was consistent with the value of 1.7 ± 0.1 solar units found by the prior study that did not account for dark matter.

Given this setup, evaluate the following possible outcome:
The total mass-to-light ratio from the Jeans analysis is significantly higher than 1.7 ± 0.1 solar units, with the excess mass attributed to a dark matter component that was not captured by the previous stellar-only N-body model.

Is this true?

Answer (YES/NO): NO